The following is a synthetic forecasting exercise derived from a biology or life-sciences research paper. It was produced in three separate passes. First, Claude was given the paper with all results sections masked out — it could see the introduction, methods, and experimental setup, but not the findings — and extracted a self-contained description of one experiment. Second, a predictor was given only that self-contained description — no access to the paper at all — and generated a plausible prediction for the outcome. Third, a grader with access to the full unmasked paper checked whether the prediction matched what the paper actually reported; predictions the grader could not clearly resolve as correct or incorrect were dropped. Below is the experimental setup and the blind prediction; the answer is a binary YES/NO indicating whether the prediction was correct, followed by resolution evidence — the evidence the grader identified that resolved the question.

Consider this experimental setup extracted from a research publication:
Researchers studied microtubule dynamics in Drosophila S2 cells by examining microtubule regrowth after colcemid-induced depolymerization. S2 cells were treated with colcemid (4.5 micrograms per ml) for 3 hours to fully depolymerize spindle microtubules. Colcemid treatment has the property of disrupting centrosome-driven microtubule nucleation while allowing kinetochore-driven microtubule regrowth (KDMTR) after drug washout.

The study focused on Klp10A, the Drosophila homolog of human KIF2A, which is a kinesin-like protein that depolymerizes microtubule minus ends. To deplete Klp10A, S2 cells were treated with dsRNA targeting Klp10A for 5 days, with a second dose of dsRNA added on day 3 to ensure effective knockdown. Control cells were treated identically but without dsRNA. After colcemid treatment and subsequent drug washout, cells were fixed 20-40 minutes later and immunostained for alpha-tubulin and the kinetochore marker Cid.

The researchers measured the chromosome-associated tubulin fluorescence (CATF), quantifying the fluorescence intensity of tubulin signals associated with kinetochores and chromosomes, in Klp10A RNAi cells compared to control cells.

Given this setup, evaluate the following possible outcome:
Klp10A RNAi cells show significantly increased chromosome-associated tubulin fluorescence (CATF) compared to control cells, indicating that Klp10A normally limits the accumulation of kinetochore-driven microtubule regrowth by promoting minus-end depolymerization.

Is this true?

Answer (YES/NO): YES